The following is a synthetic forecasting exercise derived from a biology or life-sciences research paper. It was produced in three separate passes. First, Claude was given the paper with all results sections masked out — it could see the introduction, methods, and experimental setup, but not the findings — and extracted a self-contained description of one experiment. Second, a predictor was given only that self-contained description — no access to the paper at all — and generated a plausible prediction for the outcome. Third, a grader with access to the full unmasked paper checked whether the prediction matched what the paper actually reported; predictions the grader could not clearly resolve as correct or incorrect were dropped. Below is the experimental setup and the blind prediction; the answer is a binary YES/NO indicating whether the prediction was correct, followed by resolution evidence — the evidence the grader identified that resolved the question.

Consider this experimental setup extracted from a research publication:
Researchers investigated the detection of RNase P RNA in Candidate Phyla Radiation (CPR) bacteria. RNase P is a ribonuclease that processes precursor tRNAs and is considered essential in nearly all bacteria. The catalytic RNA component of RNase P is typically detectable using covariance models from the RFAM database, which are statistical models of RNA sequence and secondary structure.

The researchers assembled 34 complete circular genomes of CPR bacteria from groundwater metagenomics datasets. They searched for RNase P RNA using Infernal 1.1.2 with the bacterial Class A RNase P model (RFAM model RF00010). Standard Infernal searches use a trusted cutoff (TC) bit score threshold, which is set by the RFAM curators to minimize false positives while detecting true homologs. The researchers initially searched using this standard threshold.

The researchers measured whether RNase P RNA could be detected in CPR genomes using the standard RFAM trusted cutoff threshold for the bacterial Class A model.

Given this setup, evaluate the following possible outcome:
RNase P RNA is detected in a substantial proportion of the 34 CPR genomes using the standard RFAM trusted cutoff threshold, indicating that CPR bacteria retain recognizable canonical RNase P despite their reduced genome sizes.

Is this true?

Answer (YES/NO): YES